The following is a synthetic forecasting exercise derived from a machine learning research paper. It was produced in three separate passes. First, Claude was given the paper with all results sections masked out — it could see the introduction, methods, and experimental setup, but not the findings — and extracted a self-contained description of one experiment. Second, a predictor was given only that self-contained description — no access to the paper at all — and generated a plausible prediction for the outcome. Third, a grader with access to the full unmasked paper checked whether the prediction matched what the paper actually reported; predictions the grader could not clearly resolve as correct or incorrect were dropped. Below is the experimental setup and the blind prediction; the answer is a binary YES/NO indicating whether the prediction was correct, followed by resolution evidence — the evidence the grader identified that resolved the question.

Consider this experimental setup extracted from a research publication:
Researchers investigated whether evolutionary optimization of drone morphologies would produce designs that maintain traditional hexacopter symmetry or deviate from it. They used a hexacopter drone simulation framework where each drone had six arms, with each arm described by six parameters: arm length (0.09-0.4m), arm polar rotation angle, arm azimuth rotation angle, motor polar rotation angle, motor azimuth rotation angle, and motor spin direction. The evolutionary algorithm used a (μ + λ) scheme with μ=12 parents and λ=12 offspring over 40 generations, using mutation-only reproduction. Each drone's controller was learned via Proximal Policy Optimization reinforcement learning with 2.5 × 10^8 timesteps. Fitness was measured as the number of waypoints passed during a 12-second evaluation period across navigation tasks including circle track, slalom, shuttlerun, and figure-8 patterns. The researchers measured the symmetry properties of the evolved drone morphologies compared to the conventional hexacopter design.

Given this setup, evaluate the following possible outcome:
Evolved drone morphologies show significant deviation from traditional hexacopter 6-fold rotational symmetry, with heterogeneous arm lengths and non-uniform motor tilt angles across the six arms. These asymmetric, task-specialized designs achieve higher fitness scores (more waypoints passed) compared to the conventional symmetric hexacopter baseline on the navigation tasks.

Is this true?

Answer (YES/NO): YES